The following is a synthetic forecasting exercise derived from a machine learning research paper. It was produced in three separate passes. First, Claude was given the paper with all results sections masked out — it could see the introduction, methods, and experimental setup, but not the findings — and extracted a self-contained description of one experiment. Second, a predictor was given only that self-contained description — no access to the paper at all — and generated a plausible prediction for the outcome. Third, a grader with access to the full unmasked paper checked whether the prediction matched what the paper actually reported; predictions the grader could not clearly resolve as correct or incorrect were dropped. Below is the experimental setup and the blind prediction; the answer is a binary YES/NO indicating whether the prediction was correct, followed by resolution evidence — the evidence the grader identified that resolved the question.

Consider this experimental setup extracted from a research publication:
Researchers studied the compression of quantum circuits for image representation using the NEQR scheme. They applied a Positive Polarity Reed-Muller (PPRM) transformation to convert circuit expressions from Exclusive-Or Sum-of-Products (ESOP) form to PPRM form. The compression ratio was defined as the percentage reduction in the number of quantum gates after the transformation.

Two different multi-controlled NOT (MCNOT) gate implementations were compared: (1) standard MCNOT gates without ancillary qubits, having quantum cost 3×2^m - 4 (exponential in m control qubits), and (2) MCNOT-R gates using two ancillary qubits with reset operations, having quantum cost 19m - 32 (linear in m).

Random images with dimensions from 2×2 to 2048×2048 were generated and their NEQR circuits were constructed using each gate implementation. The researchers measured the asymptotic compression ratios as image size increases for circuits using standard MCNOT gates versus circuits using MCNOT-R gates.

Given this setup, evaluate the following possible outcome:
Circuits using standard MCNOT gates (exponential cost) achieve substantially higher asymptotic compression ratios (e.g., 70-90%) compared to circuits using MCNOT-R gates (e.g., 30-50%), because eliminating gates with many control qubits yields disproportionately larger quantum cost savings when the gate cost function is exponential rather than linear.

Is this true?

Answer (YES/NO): NO